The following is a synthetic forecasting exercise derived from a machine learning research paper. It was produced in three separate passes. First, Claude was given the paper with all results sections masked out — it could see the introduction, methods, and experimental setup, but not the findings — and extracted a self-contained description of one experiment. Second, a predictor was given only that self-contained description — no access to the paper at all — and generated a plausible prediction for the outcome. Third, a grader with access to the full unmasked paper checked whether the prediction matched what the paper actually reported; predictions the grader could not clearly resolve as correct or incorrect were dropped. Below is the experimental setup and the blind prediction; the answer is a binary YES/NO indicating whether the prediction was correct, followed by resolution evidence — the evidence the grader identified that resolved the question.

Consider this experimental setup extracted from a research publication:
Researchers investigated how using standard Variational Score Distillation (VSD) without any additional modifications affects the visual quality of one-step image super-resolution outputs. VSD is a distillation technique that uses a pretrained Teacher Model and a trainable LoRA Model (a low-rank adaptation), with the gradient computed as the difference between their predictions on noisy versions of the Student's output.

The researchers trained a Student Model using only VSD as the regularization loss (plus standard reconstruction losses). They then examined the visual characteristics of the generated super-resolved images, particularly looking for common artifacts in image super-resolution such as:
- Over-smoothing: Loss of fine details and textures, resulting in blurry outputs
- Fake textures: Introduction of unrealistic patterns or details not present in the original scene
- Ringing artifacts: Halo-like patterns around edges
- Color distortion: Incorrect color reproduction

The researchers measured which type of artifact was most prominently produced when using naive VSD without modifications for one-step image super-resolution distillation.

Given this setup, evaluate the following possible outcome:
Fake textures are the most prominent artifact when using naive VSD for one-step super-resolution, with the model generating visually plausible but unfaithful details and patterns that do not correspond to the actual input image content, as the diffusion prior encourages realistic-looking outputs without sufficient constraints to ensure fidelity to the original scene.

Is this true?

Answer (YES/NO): YES